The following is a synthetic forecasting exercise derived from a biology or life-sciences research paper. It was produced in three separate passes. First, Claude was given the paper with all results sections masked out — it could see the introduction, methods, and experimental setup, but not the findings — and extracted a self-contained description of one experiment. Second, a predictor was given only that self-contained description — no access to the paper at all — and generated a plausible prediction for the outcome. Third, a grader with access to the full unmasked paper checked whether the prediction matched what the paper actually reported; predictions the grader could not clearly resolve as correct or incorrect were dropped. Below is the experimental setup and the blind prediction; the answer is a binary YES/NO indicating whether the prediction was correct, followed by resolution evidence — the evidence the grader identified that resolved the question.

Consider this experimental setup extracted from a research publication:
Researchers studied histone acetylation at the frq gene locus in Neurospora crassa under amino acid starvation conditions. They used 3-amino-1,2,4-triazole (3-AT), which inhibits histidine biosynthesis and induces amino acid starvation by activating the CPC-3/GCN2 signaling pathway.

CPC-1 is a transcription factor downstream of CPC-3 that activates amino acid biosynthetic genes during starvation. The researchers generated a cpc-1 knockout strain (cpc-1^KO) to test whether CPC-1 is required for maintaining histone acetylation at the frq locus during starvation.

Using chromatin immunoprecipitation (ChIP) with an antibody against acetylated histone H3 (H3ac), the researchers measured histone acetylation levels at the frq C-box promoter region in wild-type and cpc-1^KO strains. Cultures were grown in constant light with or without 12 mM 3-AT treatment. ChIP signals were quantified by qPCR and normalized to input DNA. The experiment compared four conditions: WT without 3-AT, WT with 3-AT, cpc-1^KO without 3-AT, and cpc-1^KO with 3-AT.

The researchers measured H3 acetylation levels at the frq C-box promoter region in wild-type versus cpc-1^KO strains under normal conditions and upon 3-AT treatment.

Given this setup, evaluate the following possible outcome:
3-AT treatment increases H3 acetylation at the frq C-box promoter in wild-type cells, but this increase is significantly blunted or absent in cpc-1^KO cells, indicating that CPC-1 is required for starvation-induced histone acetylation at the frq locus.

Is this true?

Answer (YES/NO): NO